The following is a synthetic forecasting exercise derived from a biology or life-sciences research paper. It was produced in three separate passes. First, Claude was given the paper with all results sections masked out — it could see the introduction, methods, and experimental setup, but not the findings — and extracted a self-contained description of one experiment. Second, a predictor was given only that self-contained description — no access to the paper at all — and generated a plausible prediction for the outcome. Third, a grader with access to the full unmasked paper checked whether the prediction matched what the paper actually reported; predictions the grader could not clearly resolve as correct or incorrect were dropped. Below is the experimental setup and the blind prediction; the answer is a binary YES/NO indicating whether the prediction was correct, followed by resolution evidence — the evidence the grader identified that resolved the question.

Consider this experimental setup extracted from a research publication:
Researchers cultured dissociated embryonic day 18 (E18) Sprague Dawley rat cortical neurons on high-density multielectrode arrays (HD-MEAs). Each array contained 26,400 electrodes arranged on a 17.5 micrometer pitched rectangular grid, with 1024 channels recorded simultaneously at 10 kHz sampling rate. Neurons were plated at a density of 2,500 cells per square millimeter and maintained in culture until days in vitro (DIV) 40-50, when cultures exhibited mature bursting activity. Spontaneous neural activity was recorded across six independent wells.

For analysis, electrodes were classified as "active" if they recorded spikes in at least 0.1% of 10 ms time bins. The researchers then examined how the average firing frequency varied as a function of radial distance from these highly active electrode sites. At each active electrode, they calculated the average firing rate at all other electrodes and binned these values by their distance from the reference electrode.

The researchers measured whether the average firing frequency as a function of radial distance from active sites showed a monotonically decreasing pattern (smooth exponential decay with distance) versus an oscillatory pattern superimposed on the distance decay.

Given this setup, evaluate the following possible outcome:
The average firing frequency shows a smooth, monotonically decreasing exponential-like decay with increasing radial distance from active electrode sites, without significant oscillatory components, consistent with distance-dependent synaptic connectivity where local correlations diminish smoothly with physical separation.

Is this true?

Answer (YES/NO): NO